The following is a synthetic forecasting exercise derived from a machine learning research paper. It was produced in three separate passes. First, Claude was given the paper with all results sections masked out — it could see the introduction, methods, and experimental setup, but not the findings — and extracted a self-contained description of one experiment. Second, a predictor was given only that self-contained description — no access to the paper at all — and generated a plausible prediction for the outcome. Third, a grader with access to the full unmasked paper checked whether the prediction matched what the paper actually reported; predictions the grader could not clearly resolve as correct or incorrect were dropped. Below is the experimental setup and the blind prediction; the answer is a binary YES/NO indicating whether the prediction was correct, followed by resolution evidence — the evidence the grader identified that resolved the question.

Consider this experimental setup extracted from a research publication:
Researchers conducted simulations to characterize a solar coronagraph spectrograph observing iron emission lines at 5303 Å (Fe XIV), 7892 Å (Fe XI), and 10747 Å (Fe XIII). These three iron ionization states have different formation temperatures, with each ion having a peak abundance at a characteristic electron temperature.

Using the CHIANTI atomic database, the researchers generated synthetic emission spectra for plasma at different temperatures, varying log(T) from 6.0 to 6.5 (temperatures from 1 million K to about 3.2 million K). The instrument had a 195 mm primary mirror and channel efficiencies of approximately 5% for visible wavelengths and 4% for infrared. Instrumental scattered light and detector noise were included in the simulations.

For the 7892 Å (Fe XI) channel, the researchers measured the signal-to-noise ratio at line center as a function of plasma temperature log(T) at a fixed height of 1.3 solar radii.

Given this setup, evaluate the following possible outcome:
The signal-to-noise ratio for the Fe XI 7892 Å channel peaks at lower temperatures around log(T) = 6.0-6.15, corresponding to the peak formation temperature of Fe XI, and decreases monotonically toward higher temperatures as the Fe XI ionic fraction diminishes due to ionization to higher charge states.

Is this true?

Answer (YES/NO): YES